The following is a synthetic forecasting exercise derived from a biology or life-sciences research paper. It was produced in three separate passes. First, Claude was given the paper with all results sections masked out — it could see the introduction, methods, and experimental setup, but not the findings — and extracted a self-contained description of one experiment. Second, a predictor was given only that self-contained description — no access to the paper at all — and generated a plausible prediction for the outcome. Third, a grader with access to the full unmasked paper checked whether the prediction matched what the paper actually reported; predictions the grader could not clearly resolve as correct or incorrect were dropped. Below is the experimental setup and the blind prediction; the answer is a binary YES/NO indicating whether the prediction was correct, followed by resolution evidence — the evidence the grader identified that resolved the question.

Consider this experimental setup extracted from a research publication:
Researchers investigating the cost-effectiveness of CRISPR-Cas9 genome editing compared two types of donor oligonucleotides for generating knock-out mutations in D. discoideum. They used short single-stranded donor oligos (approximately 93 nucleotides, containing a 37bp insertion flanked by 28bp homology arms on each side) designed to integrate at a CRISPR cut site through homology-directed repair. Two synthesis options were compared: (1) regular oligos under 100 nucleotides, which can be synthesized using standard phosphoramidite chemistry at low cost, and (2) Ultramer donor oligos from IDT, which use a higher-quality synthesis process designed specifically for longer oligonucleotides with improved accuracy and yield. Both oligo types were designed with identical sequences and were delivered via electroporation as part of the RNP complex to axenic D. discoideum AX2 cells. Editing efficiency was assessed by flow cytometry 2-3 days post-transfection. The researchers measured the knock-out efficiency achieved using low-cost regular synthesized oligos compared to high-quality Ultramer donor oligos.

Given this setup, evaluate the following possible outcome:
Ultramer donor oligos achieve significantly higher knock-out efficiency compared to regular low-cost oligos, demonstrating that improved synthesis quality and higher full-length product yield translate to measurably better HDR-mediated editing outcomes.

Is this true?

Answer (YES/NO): NO